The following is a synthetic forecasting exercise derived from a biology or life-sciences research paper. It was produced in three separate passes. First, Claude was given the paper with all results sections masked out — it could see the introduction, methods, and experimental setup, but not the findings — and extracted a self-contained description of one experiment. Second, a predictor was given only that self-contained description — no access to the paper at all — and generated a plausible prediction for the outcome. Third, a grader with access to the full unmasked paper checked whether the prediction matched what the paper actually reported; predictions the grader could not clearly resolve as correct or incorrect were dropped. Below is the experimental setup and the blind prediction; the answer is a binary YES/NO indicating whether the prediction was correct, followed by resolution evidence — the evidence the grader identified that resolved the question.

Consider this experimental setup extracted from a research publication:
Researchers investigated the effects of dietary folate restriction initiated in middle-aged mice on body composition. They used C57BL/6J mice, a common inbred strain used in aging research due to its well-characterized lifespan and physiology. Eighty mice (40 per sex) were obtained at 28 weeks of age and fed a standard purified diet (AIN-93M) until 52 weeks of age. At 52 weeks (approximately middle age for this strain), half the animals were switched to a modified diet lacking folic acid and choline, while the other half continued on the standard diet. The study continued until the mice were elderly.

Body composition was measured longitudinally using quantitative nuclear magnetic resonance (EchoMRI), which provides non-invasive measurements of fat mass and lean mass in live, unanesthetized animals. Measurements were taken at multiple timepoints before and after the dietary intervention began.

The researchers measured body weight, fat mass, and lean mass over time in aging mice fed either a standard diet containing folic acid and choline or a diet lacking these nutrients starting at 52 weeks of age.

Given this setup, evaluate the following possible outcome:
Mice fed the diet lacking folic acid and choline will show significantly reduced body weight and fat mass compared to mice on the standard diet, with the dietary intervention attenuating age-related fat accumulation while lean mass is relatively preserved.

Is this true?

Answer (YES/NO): NO